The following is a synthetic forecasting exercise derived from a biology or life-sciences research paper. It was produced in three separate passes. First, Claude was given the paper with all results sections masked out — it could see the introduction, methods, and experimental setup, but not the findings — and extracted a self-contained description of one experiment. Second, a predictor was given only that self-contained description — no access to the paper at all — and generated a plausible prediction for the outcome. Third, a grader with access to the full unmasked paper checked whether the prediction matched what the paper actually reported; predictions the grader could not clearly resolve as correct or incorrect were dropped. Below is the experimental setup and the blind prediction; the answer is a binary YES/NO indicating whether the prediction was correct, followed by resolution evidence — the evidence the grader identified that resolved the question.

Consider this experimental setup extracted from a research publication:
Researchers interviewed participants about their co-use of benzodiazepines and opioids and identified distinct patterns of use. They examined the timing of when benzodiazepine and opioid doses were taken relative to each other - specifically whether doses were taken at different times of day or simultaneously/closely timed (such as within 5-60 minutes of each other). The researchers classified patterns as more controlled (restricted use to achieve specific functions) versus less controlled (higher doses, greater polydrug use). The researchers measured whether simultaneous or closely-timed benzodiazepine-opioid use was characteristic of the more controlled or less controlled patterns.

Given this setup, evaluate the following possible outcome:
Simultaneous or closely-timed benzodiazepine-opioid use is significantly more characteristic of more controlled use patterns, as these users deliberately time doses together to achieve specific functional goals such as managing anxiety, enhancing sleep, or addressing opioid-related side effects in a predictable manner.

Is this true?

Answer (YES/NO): NO